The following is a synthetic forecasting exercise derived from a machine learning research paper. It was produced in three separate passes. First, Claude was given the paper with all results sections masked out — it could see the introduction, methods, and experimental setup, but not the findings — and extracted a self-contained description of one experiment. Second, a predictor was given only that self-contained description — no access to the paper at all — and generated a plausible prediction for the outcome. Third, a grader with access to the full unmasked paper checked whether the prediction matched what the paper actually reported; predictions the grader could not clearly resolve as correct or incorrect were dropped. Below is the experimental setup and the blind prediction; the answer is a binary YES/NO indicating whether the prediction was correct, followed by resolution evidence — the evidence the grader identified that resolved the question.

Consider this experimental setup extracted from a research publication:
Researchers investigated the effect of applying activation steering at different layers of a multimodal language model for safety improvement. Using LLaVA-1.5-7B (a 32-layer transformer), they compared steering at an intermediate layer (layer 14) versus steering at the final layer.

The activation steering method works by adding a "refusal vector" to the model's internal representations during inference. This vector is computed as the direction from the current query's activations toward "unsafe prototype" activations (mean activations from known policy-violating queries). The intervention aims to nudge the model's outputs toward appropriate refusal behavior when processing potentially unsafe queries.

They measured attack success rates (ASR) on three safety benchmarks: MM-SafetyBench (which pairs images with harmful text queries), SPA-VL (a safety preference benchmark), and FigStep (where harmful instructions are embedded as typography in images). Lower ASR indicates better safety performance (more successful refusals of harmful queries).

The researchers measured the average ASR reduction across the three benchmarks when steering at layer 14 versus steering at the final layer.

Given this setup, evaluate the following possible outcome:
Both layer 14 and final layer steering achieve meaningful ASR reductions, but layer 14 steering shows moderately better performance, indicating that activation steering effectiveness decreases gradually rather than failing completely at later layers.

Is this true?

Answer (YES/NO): NO